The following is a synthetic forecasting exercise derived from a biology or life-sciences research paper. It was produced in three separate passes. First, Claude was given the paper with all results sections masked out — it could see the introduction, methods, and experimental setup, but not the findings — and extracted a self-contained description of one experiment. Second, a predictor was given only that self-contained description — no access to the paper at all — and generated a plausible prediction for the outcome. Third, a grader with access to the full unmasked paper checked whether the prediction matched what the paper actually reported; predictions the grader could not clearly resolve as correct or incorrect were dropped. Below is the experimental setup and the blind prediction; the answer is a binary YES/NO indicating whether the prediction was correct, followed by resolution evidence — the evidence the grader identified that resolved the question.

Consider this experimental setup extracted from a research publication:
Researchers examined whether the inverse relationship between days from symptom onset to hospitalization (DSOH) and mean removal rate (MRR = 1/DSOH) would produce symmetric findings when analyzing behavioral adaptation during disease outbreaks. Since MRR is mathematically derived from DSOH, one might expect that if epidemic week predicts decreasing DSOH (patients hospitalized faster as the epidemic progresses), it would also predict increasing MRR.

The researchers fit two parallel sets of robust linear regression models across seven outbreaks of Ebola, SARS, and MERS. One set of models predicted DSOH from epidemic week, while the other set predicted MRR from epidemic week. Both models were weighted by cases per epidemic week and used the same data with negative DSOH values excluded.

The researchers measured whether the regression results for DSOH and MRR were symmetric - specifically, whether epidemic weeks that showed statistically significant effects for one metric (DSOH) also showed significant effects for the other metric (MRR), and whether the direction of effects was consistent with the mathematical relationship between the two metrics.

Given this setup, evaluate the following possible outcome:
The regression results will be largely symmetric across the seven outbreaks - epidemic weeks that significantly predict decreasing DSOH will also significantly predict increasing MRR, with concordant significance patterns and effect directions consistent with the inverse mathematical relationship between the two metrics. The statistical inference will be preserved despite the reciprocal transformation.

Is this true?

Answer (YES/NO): YES